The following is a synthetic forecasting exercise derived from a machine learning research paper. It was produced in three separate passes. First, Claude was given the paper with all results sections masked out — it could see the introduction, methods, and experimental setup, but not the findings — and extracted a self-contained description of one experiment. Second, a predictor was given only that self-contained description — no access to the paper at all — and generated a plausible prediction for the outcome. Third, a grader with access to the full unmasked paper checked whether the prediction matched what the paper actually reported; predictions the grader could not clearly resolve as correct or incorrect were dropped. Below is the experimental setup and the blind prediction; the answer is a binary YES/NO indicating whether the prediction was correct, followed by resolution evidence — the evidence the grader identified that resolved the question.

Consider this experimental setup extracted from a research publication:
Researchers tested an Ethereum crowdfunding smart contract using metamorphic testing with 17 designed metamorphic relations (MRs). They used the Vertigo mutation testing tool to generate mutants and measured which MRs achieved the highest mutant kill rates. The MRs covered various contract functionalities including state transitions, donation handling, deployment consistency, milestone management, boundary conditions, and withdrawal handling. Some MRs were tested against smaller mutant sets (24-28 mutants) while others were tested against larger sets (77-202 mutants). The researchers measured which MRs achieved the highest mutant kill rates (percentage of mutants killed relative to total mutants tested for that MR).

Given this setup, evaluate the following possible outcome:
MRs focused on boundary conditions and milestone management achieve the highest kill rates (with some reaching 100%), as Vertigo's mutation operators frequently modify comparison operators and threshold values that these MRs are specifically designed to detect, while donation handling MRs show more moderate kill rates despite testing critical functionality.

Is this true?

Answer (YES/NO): NO